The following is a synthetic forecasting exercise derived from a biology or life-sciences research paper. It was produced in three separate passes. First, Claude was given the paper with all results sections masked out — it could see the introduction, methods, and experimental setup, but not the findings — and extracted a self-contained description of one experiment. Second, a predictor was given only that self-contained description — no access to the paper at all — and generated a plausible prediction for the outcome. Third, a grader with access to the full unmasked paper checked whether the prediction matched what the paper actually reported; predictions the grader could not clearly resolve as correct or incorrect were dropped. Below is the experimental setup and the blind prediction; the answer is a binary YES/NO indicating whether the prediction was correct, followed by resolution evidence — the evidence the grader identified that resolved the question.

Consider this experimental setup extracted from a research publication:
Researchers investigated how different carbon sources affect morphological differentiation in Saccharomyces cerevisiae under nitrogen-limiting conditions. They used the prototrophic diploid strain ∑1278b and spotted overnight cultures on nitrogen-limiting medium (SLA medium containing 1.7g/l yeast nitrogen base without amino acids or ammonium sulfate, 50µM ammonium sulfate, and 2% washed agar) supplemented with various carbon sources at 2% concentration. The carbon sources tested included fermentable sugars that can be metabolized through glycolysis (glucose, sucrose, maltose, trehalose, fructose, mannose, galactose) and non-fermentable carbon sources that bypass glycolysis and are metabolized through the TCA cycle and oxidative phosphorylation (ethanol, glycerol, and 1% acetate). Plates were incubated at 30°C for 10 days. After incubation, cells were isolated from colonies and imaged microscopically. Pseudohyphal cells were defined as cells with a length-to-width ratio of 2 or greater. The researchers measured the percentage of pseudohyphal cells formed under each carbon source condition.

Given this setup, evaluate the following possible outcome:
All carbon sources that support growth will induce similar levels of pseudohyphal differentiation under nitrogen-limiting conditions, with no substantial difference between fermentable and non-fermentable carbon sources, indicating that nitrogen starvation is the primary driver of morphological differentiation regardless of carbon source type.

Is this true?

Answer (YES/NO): NO